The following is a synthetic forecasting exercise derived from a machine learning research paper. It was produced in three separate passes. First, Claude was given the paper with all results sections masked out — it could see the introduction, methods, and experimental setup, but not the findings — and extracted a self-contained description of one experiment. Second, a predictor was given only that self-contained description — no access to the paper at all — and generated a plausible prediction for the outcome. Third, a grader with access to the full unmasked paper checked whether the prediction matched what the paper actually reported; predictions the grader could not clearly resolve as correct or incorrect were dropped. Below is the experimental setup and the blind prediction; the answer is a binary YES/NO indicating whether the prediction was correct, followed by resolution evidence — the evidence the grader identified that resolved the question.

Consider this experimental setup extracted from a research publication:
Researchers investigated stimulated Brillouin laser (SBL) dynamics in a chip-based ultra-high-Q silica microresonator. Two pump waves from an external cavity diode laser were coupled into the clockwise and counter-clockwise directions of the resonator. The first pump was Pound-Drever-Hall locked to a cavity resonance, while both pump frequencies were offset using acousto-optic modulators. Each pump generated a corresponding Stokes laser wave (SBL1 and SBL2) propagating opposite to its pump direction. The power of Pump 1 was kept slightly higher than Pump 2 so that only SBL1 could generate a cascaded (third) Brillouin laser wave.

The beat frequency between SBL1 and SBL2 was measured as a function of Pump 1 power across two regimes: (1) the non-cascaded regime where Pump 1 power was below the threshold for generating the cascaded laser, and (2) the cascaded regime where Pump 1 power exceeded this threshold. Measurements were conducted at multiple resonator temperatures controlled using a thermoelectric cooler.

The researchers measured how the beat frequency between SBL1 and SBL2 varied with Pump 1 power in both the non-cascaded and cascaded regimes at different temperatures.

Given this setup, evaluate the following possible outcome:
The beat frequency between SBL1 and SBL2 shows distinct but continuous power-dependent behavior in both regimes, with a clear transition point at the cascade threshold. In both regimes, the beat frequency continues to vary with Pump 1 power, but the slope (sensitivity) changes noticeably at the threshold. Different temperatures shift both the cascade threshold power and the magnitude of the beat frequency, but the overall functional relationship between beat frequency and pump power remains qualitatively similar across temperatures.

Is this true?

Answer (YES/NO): NO